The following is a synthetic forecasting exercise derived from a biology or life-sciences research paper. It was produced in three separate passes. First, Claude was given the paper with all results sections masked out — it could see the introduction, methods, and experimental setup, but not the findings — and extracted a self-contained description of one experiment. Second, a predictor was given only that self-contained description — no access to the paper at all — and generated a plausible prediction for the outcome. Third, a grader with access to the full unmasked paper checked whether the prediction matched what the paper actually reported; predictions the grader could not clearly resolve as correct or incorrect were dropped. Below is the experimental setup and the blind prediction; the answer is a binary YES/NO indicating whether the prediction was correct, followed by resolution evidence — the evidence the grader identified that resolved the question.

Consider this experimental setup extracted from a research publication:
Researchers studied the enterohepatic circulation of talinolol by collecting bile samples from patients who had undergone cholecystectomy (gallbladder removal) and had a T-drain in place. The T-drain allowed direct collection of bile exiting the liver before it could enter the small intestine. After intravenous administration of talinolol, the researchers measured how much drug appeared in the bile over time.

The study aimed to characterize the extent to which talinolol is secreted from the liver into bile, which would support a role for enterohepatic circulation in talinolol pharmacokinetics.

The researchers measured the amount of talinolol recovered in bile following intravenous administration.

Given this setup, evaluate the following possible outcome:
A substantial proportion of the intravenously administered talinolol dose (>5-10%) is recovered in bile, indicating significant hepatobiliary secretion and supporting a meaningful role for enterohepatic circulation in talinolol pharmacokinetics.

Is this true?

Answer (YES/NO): NO